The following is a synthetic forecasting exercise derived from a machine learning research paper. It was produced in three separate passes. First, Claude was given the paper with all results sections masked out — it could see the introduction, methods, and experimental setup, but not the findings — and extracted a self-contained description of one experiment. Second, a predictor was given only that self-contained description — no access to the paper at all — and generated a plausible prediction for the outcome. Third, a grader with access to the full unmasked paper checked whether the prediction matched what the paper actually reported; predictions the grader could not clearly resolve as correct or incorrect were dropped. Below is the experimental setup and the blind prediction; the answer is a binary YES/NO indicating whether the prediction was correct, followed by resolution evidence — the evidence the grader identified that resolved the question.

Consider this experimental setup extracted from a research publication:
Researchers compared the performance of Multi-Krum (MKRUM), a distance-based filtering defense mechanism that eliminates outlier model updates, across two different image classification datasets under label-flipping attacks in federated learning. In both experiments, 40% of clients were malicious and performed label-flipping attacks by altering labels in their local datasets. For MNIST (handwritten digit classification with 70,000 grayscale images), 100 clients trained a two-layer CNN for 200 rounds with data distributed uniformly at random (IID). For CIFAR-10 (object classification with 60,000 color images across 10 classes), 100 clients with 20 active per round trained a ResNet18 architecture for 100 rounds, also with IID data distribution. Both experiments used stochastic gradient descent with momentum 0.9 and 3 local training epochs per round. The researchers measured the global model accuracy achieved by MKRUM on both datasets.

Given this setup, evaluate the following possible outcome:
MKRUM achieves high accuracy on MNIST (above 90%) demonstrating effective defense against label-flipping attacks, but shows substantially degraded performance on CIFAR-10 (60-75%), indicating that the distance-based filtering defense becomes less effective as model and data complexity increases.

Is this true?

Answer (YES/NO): NO